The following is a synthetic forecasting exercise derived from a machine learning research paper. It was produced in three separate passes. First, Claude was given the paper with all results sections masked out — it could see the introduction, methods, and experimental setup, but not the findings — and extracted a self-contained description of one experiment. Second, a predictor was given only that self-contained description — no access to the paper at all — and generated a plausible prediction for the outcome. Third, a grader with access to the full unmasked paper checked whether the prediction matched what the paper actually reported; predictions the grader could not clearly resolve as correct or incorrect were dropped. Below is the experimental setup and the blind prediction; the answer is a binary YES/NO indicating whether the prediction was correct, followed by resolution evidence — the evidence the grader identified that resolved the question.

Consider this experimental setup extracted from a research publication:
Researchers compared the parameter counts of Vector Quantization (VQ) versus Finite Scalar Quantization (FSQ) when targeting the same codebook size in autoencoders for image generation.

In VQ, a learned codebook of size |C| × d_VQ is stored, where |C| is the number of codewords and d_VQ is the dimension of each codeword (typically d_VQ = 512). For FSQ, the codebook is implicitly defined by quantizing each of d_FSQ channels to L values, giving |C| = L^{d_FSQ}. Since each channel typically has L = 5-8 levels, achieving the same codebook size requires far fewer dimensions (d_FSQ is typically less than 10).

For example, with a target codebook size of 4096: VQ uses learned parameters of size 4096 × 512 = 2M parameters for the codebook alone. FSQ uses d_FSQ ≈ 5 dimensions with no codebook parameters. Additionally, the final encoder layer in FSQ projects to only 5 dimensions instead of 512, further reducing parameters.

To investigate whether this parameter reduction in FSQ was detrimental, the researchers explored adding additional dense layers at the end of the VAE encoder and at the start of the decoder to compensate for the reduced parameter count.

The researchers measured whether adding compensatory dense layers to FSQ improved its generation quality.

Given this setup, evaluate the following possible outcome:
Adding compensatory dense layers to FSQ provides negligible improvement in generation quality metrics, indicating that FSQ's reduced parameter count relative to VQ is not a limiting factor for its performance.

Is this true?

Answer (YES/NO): YES